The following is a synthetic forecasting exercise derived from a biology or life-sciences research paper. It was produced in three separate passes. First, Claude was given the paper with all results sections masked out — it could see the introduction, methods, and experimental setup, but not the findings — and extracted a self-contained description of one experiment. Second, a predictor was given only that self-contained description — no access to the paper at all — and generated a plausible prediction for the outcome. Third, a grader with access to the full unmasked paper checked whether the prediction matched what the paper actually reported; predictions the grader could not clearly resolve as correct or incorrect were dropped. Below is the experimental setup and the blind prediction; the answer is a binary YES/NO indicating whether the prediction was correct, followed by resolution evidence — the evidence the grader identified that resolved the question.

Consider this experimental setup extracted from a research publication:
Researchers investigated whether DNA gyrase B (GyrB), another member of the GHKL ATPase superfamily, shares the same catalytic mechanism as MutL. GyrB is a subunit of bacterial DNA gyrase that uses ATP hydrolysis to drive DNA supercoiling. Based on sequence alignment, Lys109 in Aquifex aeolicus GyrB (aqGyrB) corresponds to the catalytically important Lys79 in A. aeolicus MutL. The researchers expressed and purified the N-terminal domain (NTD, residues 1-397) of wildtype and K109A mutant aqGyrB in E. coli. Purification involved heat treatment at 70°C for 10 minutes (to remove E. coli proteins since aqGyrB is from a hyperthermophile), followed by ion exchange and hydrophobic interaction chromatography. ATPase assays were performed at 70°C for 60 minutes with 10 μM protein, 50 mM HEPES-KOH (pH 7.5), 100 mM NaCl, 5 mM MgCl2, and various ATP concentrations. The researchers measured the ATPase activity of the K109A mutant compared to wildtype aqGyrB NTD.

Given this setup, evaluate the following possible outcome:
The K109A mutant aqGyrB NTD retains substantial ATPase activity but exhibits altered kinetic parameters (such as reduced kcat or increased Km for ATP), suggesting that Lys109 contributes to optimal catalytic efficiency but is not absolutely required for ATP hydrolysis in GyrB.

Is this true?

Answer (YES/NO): NO